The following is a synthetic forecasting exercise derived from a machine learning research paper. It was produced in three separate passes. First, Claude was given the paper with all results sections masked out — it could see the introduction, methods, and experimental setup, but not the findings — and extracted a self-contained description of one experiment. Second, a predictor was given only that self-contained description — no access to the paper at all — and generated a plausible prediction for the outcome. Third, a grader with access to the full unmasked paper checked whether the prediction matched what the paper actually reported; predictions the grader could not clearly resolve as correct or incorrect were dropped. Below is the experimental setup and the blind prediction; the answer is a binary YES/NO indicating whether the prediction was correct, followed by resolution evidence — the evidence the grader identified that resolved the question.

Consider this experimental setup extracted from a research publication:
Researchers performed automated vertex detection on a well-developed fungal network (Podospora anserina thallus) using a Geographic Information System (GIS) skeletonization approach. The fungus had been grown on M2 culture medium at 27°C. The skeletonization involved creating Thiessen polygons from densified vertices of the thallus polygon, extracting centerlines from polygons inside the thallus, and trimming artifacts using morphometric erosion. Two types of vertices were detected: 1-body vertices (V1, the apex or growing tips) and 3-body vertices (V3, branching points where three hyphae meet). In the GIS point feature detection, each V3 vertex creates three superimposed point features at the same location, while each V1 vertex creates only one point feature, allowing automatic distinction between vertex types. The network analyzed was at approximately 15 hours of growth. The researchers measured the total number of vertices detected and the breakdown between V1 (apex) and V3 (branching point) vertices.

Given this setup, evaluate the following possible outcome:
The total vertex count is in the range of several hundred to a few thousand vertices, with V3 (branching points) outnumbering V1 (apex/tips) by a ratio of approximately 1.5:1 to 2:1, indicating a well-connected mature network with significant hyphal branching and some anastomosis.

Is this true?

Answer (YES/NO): NO